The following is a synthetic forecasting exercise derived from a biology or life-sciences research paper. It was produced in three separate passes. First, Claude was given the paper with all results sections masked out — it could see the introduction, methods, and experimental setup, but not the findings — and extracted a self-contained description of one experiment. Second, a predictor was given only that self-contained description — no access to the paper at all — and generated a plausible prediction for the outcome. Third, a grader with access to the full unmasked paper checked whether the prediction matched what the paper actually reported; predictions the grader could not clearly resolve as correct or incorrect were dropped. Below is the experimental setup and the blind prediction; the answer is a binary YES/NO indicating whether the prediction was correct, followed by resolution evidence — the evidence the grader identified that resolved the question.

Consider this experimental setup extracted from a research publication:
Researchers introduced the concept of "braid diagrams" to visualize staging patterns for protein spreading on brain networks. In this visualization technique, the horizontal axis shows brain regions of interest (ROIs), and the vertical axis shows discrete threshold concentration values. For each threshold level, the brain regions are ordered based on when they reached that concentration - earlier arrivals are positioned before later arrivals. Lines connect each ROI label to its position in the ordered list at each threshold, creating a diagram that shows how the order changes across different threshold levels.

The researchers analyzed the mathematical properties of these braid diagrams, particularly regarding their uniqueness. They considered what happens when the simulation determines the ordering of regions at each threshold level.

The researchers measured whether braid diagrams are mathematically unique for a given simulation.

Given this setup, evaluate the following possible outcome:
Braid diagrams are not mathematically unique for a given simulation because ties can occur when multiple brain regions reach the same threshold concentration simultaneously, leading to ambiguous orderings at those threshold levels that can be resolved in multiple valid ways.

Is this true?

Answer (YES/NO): YES